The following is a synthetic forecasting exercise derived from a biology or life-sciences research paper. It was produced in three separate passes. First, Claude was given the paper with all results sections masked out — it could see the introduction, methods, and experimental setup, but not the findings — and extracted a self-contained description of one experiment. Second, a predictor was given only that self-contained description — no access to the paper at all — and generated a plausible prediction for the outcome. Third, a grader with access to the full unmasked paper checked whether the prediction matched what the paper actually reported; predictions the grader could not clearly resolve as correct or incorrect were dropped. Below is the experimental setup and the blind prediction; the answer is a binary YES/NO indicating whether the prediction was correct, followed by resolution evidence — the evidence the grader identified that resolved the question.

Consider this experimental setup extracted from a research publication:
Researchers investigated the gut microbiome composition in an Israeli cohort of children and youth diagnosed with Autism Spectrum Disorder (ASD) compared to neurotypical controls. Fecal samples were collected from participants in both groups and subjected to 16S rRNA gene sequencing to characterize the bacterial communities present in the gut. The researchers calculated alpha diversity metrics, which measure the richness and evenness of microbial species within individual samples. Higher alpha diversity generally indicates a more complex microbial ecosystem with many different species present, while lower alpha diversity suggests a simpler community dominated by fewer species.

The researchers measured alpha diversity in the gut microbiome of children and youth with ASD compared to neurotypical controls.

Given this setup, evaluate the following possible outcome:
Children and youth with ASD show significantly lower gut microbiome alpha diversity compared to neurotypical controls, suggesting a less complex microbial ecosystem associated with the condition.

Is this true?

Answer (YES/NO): NO